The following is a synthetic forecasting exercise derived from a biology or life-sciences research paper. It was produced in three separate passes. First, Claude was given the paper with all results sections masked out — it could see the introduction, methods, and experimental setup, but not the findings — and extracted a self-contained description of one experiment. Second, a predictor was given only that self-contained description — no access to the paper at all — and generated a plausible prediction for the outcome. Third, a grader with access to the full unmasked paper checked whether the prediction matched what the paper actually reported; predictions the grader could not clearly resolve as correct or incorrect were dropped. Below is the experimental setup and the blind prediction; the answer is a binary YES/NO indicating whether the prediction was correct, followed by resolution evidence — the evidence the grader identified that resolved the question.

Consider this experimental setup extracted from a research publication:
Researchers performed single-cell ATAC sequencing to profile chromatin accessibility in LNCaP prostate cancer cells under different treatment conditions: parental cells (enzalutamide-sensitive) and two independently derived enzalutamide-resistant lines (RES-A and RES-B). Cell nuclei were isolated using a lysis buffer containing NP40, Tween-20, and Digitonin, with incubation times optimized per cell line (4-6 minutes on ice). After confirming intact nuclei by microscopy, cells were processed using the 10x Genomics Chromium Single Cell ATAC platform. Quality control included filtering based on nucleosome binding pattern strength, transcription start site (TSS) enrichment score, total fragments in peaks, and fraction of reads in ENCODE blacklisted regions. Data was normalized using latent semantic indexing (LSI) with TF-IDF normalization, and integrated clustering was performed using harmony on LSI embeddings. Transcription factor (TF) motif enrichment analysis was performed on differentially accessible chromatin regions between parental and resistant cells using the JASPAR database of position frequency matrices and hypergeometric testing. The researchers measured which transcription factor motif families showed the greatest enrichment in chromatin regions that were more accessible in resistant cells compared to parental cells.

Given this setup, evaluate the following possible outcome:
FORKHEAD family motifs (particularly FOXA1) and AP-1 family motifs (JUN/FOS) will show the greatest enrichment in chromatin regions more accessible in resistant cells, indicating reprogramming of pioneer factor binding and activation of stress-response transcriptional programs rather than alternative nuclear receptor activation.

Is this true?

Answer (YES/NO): NO